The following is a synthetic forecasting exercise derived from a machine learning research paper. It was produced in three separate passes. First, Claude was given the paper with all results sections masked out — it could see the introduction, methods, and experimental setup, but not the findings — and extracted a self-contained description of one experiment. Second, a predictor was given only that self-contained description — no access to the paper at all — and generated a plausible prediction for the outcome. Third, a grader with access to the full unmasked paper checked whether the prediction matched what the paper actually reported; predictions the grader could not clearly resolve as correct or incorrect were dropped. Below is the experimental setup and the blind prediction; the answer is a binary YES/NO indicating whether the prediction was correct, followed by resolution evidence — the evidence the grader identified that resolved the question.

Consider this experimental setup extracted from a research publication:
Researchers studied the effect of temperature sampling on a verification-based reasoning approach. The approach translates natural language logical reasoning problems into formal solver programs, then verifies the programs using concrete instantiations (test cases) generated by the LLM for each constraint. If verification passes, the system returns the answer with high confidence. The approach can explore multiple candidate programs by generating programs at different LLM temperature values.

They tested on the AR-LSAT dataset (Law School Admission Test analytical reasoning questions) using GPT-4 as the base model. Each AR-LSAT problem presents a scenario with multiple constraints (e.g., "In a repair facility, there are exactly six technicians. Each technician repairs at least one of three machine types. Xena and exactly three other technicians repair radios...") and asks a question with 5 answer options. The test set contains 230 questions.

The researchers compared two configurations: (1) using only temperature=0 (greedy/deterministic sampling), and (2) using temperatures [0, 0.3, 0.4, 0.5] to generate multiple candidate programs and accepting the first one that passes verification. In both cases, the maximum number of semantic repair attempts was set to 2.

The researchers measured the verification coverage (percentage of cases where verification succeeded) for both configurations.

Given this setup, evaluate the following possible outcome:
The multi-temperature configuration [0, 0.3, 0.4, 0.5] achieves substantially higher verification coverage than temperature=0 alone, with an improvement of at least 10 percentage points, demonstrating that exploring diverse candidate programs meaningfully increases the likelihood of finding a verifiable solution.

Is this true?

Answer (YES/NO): YES